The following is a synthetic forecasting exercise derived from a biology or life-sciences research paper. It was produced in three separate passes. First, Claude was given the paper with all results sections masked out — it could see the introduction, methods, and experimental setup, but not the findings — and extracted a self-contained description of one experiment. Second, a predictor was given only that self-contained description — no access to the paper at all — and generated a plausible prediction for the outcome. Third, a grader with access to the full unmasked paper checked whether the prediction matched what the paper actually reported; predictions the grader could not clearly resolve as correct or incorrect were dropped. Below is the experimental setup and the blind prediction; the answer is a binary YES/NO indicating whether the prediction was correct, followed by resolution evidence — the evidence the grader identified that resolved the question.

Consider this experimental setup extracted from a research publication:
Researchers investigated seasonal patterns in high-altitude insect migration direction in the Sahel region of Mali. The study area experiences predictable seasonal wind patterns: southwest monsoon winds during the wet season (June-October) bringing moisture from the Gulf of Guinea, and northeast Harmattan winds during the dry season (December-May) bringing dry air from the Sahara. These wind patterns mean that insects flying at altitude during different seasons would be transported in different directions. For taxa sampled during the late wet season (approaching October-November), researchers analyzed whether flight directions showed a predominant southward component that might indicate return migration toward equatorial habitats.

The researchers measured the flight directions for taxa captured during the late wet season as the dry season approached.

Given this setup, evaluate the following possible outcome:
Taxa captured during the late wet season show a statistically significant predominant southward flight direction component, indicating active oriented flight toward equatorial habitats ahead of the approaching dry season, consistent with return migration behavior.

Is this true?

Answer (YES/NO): NO